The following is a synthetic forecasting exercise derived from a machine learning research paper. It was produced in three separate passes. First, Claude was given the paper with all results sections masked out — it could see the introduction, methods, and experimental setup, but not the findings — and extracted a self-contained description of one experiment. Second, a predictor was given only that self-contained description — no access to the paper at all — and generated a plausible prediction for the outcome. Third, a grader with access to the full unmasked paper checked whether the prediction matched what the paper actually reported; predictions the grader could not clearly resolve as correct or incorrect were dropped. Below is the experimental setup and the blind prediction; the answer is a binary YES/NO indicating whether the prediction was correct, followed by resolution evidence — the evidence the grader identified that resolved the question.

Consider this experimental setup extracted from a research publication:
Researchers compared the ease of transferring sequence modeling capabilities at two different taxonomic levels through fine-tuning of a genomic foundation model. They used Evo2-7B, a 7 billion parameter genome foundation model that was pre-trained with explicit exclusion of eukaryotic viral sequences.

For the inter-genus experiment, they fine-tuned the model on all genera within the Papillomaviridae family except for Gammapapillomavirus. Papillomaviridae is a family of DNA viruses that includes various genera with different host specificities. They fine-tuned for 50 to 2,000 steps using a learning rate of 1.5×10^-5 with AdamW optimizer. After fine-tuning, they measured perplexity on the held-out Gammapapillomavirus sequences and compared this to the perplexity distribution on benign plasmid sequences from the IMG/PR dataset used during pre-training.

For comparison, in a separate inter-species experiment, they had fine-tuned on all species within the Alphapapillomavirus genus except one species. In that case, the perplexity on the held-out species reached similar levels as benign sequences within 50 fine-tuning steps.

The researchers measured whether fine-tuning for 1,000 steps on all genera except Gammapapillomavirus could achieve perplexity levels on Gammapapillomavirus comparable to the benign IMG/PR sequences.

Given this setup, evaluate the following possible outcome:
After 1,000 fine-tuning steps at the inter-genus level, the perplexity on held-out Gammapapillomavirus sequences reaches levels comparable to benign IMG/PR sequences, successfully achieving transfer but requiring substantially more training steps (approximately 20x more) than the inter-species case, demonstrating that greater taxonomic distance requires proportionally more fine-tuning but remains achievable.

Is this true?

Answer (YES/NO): NO